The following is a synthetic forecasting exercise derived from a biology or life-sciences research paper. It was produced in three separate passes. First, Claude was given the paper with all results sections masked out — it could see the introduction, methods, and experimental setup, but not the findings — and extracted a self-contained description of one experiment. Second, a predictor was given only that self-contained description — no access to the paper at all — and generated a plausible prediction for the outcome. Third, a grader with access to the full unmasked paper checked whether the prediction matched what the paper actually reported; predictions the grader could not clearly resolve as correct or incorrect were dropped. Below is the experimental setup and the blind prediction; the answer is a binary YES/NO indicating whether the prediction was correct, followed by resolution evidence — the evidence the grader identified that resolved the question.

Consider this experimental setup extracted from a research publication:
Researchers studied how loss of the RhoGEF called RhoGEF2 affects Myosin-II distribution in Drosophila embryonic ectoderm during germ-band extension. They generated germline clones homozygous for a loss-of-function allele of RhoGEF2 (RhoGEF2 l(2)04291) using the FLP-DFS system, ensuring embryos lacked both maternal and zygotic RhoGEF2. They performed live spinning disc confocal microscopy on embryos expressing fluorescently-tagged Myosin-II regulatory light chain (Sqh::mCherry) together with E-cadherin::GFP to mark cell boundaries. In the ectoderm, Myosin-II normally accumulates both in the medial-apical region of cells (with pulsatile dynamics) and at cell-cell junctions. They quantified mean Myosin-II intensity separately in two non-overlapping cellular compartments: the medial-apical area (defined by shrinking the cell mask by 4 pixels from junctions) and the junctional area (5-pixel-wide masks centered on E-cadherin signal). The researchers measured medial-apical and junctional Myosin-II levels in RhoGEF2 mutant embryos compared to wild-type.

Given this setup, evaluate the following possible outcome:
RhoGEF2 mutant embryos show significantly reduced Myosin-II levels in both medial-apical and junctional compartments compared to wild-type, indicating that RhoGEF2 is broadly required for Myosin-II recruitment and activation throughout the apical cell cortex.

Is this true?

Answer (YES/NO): NO